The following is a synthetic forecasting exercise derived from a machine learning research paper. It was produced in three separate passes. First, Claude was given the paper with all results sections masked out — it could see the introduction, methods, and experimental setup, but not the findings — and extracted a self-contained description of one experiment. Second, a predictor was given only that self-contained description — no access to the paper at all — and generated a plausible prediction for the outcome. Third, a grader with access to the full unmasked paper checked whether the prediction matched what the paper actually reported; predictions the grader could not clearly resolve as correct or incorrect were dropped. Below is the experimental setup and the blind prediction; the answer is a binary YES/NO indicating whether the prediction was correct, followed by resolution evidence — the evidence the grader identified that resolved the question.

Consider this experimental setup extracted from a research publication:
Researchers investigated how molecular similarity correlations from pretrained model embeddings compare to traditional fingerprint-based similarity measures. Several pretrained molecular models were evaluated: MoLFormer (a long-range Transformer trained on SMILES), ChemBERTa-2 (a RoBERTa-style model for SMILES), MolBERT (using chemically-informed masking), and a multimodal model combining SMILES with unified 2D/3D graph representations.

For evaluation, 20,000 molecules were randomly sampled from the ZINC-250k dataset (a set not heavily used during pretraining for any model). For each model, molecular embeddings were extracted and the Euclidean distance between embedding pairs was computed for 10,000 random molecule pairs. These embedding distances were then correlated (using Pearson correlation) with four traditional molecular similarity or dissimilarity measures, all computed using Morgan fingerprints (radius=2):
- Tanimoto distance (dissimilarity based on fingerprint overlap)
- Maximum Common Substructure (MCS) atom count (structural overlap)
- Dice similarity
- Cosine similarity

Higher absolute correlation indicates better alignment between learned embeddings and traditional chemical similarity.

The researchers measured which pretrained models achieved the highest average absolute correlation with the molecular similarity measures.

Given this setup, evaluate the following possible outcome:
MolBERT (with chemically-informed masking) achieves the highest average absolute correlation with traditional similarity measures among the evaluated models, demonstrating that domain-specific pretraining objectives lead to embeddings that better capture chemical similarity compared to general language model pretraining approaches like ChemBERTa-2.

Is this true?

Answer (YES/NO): NO